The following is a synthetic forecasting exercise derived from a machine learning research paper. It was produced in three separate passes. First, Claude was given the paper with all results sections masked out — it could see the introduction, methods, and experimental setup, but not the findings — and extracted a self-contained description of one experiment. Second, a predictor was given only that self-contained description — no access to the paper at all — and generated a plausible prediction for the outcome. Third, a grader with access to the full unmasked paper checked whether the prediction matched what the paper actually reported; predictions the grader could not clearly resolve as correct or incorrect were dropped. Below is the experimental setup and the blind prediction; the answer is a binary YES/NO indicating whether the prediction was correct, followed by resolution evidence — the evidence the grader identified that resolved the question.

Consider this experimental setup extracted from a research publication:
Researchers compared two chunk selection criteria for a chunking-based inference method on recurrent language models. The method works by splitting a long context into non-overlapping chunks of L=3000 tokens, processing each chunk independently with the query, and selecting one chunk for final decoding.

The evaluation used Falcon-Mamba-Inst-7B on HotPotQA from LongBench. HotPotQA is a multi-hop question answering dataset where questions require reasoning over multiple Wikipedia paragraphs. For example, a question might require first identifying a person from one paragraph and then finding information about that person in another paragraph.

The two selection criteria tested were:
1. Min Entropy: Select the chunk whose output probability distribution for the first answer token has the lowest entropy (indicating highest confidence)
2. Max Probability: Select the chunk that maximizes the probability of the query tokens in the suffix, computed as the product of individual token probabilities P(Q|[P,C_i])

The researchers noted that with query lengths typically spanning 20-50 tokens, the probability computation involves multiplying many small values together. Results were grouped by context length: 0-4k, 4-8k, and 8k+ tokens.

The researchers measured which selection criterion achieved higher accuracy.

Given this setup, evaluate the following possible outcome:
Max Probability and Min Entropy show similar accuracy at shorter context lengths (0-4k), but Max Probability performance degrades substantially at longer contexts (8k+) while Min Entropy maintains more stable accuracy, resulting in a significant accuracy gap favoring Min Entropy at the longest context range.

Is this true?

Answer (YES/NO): NO